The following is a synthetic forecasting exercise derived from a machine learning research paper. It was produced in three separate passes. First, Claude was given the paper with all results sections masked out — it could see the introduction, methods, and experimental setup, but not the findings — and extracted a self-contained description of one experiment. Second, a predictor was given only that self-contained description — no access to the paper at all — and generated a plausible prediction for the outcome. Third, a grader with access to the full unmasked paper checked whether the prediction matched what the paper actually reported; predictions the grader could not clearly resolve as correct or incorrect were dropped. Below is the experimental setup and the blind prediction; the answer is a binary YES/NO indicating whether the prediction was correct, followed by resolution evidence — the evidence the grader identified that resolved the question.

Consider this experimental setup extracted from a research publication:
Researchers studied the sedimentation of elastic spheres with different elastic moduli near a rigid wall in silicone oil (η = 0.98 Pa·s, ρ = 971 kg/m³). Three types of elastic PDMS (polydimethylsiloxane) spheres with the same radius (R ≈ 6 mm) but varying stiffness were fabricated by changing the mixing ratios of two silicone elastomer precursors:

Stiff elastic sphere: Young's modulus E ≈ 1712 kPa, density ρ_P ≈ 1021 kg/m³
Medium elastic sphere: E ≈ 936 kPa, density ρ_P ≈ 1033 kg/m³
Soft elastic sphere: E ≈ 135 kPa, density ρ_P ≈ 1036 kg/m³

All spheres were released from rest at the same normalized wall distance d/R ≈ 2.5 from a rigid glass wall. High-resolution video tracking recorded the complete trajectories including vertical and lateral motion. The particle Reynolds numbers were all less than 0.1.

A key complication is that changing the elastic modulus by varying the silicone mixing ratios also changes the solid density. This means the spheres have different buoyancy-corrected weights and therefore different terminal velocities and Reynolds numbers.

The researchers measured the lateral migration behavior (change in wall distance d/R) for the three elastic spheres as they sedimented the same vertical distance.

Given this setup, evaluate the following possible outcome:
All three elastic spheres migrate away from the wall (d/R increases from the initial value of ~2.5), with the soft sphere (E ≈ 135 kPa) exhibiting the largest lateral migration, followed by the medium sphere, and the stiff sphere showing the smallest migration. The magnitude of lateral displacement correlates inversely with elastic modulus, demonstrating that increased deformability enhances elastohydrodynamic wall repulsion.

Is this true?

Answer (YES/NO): NO